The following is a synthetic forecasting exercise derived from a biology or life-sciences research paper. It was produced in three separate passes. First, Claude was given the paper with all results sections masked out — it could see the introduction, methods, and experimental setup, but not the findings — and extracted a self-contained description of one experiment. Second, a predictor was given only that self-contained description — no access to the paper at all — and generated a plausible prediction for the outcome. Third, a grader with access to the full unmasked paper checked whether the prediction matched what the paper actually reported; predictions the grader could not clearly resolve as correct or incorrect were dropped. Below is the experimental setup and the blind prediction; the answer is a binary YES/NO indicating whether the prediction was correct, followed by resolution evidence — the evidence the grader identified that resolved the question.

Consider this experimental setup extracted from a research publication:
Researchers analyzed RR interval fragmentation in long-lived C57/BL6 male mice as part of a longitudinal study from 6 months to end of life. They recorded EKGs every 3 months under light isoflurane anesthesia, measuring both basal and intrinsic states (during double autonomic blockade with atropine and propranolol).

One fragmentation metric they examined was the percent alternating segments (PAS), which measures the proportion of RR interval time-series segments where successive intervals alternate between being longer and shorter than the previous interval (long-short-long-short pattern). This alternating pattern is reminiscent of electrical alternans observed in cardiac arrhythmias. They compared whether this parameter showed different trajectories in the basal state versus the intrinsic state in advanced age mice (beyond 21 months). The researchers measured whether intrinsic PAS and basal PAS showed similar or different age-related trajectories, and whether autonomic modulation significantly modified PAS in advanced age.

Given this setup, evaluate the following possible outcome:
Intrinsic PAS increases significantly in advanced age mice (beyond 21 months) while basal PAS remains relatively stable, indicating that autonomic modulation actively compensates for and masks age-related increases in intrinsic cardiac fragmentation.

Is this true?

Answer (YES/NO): NO